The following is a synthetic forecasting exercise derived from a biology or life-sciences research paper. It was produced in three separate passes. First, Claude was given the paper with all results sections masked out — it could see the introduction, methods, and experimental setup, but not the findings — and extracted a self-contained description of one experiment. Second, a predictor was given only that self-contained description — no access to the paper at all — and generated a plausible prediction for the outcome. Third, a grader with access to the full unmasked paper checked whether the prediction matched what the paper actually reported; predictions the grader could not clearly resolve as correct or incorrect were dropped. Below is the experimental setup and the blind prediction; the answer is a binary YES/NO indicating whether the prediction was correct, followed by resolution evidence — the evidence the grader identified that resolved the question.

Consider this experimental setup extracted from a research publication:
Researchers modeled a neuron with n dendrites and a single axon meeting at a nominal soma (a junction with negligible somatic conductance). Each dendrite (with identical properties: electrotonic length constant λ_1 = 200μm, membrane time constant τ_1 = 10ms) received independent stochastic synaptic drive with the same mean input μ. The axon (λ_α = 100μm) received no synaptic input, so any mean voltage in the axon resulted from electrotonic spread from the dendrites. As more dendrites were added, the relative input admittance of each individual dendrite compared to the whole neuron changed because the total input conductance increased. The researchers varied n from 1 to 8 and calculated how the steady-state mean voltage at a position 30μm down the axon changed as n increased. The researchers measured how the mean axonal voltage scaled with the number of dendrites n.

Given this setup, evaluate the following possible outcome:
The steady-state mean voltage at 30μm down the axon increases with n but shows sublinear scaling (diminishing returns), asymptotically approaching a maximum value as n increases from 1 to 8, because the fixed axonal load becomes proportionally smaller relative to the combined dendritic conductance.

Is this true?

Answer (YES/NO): YES